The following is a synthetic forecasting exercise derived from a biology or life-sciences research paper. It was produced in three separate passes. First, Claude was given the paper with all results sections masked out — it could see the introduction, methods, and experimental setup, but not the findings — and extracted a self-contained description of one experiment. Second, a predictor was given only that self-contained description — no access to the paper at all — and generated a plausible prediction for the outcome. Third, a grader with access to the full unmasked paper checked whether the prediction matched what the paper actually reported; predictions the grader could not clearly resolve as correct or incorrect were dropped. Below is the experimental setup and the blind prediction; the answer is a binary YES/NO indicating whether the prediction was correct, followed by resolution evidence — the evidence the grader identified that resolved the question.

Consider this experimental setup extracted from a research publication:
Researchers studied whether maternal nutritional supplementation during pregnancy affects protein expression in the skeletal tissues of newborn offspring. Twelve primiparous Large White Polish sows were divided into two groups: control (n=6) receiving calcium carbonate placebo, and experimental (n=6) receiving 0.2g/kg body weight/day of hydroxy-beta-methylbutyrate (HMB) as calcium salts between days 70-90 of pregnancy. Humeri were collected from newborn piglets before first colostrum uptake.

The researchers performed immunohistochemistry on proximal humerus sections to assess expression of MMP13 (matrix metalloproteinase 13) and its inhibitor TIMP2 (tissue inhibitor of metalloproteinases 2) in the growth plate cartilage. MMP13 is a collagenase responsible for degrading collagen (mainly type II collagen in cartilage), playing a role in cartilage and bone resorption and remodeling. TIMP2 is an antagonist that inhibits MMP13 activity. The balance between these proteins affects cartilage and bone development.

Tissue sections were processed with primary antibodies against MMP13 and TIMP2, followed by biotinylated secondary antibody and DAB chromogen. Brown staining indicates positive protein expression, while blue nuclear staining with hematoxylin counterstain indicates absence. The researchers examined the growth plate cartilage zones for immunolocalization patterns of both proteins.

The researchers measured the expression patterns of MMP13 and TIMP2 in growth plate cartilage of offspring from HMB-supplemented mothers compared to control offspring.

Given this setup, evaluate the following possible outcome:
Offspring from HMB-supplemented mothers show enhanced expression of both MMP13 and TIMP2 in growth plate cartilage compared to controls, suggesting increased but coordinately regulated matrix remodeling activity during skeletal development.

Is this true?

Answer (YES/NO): NO